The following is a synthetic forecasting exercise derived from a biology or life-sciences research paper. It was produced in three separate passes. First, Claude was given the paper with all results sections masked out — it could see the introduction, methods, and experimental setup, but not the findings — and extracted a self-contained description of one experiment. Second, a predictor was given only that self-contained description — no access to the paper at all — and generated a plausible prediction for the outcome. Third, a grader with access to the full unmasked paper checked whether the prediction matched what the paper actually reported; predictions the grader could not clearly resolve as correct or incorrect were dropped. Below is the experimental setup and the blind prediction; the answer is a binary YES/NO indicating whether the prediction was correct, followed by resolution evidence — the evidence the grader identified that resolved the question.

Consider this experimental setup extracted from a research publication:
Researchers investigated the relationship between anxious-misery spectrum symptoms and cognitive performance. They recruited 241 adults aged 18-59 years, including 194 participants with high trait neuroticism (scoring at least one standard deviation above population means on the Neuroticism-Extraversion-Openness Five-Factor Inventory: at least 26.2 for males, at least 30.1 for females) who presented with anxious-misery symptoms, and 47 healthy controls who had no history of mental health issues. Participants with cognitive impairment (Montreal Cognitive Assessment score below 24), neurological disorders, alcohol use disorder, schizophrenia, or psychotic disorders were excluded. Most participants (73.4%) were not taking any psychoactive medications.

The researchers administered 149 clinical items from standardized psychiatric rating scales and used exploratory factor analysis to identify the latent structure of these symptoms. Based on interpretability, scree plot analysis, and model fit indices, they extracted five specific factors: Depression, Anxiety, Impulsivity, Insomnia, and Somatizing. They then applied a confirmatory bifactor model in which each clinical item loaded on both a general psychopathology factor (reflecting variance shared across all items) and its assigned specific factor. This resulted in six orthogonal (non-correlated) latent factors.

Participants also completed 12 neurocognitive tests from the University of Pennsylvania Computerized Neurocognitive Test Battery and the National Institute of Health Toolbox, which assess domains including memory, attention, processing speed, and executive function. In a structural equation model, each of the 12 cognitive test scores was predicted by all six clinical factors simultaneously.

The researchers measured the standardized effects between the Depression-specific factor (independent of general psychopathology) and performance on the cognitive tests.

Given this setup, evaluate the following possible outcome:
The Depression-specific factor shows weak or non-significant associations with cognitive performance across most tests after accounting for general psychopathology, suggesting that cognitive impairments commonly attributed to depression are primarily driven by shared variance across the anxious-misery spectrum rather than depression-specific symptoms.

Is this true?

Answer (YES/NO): NO